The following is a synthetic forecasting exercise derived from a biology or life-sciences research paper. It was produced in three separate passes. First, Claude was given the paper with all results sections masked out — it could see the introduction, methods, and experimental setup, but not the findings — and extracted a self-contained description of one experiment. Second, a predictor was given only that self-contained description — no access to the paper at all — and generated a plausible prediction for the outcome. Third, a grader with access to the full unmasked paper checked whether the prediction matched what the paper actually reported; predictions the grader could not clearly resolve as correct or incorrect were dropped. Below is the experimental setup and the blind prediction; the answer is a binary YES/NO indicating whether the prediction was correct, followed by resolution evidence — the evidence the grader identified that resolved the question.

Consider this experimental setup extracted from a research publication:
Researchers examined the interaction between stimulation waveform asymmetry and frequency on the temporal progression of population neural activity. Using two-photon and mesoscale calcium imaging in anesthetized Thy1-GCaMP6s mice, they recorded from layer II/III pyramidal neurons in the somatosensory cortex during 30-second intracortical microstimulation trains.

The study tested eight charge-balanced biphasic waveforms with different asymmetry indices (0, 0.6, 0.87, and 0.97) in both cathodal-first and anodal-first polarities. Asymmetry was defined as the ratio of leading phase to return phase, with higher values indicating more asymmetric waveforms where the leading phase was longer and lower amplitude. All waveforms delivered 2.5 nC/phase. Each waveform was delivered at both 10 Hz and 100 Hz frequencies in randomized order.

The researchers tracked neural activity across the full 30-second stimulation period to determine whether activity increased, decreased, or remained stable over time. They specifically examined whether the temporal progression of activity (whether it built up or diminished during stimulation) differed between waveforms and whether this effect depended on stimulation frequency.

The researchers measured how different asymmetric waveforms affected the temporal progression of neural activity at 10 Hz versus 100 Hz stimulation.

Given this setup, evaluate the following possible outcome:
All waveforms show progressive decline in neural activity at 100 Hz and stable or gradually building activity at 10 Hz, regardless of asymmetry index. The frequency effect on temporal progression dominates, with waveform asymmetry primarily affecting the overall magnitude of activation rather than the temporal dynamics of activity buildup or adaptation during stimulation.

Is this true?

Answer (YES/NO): NO